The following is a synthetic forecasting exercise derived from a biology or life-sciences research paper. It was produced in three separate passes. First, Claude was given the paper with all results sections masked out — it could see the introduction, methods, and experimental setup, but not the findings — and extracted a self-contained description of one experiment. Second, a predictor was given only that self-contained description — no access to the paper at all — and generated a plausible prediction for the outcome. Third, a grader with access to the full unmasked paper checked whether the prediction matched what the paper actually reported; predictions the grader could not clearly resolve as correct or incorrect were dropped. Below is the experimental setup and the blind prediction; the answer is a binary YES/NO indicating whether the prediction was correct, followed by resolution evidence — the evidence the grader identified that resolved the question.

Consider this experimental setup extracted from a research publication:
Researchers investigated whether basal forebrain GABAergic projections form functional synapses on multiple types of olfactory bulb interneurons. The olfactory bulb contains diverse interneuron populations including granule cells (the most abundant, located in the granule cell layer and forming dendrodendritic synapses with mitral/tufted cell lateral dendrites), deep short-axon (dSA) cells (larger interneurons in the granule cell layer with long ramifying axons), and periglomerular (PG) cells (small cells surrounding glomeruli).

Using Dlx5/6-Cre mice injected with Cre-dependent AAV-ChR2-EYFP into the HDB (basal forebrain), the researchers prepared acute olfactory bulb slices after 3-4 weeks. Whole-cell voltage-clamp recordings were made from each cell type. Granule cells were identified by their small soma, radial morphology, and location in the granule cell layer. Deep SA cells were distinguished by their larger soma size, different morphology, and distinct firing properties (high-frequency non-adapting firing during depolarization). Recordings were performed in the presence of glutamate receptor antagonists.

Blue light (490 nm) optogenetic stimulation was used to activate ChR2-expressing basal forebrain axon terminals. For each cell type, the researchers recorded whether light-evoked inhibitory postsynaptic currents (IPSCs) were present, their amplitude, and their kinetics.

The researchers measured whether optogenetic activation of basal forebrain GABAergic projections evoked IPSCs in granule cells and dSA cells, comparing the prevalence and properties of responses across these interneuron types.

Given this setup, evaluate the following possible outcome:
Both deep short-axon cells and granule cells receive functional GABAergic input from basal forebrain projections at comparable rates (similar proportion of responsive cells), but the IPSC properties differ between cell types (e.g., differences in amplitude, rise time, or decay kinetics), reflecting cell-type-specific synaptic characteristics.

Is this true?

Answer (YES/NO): YES